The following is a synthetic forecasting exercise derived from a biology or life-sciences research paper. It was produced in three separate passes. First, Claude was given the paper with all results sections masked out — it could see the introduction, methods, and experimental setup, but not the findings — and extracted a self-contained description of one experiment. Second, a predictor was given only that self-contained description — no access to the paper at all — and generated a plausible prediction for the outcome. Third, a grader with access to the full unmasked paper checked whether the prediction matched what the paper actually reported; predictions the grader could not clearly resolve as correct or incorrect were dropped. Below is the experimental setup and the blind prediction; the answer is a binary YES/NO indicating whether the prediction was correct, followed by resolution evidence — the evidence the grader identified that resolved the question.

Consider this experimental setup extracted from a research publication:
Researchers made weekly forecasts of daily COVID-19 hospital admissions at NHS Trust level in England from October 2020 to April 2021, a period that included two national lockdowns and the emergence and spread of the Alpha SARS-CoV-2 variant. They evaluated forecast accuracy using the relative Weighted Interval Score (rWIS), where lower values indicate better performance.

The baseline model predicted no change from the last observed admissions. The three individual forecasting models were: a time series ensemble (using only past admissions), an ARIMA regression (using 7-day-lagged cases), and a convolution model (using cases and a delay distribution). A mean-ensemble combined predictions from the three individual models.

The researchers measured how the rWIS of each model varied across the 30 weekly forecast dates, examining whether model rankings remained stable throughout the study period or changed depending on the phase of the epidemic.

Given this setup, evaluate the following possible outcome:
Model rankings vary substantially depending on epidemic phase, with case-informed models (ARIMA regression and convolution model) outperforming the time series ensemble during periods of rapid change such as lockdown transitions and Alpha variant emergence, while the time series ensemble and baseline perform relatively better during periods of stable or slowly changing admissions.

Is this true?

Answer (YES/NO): NO